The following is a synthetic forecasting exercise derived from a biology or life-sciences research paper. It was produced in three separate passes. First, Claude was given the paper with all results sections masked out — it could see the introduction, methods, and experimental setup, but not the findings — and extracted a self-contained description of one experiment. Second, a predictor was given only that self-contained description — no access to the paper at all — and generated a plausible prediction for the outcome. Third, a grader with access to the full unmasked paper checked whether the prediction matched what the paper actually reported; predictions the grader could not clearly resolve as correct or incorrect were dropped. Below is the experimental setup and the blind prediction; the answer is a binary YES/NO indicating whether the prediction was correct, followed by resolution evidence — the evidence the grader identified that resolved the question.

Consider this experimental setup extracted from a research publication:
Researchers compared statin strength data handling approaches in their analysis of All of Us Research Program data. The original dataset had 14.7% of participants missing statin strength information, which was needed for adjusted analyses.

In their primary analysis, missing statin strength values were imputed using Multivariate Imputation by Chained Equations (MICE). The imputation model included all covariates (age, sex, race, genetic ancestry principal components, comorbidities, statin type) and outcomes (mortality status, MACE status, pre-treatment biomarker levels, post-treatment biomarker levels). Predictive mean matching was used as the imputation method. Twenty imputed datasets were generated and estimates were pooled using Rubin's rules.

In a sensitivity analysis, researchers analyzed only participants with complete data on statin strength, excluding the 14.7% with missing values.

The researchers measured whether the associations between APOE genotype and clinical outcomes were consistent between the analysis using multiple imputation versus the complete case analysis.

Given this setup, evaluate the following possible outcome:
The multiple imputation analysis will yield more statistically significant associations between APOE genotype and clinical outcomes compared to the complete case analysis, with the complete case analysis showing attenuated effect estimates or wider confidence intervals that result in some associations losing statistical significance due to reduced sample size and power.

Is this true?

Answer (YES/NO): NO